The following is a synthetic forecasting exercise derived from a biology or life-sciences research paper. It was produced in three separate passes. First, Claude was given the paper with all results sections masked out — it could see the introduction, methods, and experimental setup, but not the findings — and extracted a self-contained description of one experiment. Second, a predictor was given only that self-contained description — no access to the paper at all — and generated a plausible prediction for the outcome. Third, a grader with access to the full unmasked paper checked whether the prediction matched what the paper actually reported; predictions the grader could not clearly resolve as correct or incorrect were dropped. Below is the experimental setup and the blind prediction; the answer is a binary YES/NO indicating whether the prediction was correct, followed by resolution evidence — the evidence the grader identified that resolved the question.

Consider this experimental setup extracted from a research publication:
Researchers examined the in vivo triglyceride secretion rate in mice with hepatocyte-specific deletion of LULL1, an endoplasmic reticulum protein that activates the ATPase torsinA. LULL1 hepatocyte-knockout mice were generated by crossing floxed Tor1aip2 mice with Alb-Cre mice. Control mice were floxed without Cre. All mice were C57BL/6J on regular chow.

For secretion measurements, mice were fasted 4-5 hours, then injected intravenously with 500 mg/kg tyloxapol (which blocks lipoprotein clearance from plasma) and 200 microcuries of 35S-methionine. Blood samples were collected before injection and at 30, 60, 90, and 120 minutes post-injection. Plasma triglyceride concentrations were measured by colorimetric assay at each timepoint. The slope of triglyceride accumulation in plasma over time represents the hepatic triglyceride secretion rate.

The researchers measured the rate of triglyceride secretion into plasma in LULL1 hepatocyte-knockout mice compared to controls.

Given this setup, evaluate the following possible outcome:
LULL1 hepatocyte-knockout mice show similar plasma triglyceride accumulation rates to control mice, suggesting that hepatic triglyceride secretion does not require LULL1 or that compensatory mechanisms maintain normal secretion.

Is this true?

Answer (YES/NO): YES